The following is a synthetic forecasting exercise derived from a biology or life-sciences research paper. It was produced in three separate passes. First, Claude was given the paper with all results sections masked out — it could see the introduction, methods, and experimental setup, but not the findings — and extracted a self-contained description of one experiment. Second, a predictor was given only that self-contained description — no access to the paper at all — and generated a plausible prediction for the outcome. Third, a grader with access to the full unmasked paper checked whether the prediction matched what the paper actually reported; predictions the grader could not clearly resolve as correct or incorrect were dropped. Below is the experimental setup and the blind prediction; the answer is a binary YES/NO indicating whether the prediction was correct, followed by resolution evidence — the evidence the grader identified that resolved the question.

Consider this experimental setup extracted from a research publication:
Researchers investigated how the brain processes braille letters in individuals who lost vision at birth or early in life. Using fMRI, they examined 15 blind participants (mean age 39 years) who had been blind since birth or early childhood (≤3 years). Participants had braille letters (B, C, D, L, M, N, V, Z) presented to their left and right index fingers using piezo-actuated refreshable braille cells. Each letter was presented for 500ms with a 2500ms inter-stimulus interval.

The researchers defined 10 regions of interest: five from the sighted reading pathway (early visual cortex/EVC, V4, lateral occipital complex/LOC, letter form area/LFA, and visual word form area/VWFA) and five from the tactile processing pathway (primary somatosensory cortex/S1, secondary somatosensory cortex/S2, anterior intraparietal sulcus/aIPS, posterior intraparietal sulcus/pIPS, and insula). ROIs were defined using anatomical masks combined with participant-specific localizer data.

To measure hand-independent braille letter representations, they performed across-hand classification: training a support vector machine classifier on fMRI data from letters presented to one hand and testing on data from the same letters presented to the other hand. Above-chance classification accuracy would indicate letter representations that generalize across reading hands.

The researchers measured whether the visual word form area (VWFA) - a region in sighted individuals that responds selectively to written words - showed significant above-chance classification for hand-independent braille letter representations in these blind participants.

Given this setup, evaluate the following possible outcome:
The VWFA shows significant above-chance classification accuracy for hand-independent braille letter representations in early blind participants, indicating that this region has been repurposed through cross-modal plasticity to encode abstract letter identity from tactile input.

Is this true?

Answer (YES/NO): YES